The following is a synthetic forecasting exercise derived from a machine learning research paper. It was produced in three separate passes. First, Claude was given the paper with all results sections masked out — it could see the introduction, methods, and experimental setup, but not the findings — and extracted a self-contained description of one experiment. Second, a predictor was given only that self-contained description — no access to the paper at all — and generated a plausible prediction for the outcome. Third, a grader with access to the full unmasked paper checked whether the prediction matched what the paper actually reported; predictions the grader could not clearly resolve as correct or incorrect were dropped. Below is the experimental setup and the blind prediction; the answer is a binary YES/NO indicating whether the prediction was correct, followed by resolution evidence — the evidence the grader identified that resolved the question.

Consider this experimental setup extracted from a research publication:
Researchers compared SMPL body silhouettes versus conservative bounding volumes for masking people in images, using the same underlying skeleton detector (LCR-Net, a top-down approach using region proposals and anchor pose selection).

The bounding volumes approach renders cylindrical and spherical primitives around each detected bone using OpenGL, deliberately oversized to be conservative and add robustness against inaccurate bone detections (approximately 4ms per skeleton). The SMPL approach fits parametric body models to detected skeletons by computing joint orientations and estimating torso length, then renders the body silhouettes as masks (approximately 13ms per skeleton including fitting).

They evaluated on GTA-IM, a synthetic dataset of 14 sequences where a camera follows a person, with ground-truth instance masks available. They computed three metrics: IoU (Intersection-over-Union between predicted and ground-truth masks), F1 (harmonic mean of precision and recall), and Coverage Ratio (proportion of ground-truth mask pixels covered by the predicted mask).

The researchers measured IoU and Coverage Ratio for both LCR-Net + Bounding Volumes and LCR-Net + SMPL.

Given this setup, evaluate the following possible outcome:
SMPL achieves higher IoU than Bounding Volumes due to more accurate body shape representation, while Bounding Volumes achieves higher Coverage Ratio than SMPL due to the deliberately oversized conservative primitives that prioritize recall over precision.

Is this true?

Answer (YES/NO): YES